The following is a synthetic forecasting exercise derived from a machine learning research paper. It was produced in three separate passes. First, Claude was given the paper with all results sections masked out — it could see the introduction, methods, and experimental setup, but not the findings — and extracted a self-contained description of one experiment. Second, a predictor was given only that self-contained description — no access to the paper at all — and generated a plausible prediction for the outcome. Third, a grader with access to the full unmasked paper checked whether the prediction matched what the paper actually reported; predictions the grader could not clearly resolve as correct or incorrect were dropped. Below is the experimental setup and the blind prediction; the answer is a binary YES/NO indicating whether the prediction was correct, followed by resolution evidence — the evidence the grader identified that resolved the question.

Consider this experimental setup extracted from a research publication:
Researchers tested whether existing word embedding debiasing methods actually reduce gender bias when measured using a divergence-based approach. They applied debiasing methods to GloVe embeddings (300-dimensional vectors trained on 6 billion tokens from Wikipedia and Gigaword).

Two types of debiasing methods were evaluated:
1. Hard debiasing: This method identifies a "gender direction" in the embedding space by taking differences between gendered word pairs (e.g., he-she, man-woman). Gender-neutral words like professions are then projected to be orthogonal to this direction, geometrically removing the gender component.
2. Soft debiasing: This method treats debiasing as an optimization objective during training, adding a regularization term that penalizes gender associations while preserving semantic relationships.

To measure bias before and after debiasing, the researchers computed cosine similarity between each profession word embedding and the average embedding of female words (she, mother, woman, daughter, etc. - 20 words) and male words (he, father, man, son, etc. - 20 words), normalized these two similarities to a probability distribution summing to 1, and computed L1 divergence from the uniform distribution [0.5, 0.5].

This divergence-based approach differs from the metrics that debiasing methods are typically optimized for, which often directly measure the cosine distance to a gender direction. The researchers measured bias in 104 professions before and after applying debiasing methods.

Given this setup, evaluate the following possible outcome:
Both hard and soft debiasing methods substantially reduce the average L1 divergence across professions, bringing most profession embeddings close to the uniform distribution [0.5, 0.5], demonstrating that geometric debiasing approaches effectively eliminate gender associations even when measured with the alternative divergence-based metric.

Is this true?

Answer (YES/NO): NO